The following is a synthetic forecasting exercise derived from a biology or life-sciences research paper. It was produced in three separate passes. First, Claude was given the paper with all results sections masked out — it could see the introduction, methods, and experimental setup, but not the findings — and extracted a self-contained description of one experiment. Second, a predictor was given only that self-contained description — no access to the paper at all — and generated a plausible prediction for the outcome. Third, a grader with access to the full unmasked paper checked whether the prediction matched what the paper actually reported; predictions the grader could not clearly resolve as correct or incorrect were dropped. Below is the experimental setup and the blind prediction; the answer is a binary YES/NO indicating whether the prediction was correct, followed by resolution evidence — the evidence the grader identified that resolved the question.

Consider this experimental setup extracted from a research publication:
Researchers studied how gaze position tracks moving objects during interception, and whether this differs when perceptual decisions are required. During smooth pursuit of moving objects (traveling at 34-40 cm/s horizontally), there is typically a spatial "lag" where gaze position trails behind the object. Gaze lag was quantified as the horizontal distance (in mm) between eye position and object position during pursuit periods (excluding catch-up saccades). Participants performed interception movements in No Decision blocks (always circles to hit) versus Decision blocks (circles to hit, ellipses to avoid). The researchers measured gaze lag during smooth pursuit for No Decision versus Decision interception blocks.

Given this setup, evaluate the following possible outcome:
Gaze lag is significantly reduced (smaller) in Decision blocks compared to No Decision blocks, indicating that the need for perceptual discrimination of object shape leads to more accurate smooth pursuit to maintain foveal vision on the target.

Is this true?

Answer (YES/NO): NO